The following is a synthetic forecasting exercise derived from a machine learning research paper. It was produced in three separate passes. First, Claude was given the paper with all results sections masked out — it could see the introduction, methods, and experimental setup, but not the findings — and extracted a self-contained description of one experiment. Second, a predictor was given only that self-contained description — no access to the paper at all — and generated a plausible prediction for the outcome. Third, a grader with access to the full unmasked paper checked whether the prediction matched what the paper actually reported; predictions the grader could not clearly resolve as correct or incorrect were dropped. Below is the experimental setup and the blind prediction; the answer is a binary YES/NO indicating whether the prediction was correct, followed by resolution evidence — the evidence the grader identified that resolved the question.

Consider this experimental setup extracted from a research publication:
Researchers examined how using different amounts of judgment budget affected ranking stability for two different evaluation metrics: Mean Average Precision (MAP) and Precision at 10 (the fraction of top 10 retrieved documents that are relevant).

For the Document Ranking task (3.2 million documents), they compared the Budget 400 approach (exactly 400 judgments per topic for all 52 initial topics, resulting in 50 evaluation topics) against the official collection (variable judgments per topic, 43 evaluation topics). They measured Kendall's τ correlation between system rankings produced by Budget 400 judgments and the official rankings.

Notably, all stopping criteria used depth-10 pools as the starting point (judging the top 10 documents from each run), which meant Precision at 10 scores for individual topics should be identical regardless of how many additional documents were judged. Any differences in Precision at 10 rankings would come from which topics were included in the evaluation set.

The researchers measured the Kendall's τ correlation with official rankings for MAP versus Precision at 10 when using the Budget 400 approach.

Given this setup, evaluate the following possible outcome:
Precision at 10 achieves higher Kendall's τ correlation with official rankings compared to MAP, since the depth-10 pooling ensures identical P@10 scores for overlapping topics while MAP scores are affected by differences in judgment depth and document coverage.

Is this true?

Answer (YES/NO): NO